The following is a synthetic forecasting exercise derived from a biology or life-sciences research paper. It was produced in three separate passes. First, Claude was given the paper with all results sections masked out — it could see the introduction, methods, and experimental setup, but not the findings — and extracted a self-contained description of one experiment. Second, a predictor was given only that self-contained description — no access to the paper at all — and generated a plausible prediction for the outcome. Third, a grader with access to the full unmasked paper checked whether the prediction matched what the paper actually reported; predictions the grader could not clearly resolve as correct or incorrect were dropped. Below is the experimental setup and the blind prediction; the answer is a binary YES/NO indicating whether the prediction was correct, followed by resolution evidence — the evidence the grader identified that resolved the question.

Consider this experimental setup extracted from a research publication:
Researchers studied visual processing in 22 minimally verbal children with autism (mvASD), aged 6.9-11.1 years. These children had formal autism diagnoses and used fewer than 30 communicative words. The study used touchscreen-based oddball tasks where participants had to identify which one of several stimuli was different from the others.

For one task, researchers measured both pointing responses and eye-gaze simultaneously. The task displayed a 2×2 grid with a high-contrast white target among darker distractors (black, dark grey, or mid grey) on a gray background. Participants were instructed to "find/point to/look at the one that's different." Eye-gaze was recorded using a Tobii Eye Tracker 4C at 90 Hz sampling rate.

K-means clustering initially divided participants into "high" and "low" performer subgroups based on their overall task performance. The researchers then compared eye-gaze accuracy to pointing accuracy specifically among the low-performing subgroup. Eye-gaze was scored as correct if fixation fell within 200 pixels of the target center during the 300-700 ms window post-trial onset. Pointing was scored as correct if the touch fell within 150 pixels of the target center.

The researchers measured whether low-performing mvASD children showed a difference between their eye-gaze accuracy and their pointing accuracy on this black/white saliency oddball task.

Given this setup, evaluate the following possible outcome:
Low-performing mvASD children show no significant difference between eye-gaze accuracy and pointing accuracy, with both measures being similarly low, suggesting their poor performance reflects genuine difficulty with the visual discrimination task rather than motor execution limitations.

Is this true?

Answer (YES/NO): NO